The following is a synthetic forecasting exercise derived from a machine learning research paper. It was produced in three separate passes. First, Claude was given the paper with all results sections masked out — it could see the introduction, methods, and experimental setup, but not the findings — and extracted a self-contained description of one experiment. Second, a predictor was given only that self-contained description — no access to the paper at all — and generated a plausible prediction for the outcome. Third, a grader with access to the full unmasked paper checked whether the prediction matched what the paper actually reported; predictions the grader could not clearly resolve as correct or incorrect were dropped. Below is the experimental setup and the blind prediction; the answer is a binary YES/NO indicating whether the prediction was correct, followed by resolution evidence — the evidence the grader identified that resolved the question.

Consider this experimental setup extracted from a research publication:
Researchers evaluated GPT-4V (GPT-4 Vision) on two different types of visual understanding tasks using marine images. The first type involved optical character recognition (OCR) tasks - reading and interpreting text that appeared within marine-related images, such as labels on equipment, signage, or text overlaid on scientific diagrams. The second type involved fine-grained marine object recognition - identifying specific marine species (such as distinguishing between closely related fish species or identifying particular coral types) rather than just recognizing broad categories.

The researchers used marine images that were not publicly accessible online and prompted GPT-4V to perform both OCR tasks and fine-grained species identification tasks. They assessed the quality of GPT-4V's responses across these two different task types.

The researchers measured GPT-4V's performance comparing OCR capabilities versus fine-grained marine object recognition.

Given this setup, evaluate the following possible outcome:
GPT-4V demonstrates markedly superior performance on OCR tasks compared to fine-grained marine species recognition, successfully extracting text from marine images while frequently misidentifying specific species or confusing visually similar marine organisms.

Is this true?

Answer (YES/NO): YES